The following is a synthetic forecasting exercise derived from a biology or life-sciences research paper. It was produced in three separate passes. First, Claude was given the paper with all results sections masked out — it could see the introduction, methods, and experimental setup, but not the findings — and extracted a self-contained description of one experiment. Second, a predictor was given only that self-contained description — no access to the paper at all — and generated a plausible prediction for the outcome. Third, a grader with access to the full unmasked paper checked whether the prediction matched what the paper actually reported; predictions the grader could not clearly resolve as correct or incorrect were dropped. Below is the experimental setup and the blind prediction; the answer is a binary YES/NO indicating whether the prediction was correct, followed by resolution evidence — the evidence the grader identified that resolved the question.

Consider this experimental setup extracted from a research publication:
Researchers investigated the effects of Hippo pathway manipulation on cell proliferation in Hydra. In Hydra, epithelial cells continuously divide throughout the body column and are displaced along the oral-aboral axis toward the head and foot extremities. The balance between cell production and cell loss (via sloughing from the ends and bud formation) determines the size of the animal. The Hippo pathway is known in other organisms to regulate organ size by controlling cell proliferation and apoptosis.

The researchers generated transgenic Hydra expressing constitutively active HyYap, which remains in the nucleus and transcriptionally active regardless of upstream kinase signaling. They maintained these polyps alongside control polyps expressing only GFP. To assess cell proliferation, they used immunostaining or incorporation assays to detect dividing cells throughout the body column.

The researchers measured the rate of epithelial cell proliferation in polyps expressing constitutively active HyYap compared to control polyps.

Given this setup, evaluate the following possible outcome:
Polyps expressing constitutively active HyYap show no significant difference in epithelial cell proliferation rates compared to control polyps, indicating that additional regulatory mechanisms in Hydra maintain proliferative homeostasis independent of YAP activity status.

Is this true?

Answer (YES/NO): YES